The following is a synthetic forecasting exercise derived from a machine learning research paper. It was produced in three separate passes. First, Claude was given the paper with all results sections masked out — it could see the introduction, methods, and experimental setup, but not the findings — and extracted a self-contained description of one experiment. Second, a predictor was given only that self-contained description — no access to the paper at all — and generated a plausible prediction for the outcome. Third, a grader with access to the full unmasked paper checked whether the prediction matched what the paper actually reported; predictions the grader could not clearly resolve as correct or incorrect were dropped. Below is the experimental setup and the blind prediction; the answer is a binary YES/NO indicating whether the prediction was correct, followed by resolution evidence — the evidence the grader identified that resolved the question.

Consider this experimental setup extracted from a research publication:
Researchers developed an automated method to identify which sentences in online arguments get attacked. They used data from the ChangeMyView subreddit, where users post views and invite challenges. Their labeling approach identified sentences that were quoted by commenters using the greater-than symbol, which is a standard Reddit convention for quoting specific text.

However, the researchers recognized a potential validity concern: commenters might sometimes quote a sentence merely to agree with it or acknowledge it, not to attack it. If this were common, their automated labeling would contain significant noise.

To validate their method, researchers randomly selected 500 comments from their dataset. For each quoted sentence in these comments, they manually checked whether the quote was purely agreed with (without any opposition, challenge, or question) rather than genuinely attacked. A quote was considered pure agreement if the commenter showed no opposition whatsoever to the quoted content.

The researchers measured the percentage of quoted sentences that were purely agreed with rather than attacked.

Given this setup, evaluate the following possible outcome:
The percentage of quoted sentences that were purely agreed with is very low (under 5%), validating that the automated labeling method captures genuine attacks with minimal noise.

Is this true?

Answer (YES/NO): YES